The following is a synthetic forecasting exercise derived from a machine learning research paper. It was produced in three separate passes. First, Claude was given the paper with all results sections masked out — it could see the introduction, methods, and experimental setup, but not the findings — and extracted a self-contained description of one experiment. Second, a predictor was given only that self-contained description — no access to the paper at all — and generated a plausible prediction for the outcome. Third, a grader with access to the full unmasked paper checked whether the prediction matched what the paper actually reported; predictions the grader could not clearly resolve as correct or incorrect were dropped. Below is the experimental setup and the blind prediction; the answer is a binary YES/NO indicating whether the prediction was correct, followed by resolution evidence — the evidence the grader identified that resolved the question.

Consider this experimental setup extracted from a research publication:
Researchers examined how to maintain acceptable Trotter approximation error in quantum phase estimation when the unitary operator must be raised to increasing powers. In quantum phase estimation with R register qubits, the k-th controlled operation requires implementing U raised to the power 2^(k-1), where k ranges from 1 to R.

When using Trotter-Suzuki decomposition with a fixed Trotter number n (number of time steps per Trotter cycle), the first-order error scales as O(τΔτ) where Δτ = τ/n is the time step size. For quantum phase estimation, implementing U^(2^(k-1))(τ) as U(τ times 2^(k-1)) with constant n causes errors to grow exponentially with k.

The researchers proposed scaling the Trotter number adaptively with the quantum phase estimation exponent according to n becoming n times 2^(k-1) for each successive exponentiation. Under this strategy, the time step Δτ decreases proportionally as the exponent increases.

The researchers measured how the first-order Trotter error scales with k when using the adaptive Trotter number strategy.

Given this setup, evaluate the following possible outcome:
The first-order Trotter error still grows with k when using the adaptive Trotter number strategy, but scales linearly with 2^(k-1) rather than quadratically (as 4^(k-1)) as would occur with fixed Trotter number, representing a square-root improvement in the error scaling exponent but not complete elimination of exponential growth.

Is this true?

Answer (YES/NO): YES